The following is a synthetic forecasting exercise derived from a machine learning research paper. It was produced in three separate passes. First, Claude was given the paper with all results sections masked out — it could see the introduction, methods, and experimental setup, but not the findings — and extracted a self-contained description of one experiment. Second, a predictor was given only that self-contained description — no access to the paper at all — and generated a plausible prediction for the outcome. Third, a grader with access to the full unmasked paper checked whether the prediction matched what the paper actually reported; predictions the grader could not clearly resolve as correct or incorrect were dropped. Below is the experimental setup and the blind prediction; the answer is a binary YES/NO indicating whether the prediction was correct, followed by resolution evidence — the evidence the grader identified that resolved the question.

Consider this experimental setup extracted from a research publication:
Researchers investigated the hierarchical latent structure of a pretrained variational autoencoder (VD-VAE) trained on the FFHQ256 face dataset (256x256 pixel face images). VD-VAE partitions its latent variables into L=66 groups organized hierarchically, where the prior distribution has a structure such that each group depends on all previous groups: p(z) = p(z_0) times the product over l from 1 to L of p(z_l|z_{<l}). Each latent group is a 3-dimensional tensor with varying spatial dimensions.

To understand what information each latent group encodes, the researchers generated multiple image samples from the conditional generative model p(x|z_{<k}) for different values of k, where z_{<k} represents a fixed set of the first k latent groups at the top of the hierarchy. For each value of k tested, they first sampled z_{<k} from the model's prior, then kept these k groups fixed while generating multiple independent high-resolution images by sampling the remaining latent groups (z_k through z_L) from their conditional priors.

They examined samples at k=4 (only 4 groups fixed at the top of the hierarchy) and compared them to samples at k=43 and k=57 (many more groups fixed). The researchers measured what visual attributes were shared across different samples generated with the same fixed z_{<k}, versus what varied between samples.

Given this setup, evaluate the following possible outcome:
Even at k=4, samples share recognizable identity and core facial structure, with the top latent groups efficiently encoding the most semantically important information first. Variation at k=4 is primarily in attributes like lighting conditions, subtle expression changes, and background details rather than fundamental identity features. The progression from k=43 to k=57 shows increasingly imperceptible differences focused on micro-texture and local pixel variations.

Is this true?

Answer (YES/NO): NO